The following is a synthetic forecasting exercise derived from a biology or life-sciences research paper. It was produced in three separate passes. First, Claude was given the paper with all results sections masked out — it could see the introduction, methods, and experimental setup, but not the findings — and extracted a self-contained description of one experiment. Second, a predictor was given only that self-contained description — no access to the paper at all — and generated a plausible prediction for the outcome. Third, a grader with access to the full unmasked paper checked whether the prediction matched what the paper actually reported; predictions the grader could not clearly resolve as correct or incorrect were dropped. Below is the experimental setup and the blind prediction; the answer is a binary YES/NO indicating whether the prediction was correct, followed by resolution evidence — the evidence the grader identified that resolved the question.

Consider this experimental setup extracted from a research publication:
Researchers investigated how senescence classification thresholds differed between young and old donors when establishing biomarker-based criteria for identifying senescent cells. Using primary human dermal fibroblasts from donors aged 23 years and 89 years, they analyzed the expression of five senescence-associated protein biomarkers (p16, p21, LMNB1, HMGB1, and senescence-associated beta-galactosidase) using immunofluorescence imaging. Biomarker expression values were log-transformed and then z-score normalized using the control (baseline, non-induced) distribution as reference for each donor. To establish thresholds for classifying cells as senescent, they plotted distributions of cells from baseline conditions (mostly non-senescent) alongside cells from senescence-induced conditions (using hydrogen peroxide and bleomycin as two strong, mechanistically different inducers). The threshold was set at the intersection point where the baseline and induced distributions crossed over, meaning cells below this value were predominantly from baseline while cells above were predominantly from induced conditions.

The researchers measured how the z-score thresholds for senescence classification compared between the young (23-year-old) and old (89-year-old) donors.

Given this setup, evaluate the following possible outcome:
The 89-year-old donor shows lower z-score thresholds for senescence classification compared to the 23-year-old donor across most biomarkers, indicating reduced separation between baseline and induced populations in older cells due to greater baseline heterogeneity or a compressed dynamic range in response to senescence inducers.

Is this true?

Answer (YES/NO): YES